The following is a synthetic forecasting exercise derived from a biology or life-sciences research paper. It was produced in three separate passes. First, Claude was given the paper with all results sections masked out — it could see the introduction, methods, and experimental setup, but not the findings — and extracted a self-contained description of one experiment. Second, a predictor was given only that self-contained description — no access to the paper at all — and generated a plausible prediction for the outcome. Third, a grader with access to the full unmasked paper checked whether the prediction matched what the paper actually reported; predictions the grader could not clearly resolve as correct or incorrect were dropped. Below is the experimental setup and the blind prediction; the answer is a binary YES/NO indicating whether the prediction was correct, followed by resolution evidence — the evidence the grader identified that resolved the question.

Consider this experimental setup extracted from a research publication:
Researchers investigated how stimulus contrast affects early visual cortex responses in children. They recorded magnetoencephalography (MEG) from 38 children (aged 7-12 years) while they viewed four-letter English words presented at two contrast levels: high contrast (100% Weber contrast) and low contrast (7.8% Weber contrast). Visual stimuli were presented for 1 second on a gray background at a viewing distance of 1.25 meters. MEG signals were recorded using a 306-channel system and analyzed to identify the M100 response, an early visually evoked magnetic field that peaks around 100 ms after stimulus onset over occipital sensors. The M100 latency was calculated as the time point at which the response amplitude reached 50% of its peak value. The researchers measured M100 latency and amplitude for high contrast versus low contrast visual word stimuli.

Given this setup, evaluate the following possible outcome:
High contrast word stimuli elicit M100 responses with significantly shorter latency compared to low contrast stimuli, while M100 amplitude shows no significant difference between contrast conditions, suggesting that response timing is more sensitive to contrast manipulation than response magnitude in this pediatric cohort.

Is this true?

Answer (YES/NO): NO